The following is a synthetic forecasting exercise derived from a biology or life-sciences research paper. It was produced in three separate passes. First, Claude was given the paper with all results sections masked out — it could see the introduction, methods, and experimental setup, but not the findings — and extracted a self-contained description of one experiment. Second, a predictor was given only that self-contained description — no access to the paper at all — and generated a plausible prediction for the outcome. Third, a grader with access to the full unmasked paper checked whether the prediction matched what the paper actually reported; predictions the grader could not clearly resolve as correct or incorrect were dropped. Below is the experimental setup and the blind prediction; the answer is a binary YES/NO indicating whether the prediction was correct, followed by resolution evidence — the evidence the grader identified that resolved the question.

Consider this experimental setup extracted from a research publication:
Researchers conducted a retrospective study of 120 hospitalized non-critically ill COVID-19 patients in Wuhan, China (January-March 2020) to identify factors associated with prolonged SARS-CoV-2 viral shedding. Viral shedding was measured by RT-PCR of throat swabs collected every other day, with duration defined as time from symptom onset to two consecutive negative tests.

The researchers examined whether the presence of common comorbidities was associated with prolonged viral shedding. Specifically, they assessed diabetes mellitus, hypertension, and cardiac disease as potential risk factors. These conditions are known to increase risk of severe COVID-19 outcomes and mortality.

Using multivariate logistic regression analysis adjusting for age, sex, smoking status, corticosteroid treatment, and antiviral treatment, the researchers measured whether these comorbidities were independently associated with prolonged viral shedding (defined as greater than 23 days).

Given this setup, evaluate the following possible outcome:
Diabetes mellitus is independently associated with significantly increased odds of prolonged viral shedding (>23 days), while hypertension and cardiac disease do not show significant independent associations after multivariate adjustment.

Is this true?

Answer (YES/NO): NO